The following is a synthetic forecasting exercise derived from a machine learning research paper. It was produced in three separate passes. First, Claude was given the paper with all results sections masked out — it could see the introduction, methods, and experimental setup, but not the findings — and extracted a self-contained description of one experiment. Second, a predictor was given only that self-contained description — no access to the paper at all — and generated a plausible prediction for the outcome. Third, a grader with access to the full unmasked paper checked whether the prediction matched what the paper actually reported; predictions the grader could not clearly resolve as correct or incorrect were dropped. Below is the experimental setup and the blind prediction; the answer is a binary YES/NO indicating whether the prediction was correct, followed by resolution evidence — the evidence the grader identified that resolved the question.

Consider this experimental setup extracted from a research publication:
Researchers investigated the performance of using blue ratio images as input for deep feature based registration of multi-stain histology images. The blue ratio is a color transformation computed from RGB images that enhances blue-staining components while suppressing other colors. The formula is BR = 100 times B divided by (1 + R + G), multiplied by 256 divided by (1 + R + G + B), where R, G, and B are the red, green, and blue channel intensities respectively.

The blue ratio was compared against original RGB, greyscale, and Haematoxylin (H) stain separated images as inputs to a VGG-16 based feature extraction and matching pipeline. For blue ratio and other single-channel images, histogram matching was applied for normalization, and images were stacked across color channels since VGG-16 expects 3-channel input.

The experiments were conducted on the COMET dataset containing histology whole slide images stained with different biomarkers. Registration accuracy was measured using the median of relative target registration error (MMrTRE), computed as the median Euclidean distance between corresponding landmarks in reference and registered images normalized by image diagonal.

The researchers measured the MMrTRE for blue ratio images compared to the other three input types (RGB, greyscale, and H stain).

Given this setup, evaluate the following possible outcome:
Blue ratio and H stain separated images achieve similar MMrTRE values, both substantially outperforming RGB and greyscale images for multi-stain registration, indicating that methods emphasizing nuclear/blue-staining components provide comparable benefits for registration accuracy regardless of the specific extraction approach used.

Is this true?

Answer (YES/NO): NO